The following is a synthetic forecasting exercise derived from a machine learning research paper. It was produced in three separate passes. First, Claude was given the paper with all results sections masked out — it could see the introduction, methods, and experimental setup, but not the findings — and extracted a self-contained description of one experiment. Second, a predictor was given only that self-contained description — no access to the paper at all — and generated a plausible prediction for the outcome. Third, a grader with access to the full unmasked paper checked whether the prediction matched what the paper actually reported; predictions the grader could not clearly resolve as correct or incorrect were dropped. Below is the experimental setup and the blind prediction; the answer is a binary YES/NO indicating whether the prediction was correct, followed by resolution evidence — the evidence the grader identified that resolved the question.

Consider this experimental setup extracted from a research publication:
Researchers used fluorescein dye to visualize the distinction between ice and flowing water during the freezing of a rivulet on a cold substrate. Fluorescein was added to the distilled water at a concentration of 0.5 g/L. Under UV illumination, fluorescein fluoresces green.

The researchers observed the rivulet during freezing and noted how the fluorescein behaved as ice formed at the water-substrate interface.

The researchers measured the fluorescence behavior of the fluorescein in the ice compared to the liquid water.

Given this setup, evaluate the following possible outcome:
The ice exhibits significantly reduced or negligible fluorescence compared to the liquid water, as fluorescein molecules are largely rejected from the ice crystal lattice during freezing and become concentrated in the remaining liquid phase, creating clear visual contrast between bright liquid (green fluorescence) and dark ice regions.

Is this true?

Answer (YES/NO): NO